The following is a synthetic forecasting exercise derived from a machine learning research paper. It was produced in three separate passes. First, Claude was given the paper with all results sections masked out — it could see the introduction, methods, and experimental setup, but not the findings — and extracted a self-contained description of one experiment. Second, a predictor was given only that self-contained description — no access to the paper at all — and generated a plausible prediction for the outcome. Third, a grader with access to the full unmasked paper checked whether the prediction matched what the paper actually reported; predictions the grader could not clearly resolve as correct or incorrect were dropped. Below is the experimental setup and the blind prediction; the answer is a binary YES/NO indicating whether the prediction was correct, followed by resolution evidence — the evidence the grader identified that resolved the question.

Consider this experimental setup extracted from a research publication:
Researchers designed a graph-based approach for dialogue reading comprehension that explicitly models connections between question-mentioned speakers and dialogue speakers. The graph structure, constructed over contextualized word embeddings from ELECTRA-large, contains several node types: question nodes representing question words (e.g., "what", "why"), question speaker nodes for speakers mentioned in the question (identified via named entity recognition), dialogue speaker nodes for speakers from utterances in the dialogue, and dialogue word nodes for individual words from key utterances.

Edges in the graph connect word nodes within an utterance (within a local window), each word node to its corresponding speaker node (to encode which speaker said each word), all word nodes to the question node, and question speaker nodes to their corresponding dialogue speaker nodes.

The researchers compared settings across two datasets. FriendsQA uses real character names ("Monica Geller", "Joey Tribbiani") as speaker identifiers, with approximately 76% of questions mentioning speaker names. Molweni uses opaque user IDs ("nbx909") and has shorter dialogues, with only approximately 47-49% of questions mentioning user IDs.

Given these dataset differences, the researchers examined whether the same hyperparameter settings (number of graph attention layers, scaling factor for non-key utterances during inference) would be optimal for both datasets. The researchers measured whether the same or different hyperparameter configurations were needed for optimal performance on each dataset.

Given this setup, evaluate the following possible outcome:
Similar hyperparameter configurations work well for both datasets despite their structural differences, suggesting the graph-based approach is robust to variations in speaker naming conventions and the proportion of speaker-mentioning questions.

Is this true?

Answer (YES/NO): NO